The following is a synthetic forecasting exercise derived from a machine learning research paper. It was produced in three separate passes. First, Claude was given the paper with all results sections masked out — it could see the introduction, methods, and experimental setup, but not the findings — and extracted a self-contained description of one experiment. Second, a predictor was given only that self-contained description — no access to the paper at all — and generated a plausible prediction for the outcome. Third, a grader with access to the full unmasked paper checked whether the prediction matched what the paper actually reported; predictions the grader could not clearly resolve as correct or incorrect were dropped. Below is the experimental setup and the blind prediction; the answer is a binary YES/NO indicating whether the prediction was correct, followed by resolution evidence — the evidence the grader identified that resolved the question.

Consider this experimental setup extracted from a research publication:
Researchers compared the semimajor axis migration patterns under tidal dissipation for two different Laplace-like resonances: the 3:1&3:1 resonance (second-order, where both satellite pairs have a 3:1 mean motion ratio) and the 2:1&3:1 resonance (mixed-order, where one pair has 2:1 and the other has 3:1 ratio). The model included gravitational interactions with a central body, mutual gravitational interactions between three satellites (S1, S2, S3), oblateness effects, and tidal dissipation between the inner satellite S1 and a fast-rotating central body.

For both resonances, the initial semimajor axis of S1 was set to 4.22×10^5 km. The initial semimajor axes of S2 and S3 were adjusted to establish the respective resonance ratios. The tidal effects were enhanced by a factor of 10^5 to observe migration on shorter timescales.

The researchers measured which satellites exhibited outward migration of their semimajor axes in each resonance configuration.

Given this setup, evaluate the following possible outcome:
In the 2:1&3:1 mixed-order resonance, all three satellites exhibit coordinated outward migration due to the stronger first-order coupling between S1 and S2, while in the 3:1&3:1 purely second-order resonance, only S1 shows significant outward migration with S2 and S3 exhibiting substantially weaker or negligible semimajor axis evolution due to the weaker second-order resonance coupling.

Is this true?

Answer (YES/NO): NO